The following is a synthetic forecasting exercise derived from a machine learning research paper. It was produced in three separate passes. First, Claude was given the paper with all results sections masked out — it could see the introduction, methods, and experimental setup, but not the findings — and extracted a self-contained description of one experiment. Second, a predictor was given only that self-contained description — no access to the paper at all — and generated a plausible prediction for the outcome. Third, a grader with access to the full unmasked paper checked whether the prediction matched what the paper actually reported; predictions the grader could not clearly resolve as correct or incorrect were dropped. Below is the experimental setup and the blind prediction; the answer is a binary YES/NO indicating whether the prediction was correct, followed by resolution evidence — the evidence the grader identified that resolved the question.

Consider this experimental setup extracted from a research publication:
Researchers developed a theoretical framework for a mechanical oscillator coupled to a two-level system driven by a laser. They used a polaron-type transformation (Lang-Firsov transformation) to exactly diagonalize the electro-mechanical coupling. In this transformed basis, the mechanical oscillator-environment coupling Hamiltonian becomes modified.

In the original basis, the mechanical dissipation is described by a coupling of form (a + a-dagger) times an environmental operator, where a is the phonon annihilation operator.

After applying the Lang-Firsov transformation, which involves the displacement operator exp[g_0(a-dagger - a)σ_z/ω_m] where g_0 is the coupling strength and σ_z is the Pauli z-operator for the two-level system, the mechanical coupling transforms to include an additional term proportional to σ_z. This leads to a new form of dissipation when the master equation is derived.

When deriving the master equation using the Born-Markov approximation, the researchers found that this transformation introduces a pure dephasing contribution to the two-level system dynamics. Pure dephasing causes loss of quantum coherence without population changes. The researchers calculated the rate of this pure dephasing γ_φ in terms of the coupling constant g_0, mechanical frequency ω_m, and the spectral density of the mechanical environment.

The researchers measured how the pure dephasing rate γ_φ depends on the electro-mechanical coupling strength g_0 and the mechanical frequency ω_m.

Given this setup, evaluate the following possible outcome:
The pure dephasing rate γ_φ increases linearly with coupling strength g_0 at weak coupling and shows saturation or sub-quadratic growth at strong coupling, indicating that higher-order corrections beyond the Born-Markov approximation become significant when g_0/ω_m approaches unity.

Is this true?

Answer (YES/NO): NO